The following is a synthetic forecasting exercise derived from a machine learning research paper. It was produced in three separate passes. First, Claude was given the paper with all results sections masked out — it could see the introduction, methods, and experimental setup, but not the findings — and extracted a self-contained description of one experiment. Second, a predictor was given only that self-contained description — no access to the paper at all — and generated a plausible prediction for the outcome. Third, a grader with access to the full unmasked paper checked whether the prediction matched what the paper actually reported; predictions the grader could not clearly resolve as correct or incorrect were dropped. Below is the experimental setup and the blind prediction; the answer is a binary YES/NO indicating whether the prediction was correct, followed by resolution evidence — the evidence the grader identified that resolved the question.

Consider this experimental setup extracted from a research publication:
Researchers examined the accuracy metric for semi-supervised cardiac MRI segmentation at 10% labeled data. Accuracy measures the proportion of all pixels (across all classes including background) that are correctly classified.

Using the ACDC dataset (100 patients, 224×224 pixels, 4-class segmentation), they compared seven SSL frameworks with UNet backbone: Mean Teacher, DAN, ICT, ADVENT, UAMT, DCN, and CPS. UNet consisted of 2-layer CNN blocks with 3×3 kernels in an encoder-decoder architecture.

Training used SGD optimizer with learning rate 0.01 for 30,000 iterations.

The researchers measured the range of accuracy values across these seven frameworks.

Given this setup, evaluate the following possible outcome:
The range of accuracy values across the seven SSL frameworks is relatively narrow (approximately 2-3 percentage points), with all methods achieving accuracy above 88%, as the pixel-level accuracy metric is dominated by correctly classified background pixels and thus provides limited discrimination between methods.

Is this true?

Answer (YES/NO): NO